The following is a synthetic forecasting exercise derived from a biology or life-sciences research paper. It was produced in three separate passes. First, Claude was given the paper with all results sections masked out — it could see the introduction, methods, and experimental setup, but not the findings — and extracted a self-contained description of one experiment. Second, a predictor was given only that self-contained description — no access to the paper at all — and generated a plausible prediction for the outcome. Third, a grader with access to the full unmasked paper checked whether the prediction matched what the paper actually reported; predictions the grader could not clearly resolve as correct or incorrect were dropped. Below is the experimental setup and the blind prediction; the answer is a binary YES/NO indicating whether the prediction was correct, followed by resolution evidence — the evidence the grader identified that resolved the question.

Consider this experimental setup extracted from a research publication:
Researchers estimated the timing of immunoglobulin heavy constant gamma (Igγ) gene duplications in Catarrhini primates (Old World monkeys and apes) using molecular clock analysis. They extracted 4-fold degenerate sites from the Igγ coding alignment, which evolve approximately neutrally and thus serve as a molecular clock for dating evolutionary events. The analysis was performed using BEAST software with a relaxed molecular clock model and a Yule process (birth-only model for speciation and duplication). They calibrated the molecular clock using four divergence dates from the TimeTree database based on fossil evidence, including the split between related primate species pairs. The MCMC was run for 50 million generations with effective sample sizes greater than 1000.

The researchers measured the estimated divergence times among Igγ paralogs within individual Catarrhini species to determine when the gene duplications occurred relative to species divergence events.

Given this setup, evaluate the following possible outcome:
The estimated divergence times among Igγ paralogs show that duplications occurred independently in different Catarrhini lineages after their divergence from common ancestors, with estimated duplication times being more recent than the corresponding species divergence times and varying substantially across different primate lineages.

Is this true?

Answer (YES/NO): YES